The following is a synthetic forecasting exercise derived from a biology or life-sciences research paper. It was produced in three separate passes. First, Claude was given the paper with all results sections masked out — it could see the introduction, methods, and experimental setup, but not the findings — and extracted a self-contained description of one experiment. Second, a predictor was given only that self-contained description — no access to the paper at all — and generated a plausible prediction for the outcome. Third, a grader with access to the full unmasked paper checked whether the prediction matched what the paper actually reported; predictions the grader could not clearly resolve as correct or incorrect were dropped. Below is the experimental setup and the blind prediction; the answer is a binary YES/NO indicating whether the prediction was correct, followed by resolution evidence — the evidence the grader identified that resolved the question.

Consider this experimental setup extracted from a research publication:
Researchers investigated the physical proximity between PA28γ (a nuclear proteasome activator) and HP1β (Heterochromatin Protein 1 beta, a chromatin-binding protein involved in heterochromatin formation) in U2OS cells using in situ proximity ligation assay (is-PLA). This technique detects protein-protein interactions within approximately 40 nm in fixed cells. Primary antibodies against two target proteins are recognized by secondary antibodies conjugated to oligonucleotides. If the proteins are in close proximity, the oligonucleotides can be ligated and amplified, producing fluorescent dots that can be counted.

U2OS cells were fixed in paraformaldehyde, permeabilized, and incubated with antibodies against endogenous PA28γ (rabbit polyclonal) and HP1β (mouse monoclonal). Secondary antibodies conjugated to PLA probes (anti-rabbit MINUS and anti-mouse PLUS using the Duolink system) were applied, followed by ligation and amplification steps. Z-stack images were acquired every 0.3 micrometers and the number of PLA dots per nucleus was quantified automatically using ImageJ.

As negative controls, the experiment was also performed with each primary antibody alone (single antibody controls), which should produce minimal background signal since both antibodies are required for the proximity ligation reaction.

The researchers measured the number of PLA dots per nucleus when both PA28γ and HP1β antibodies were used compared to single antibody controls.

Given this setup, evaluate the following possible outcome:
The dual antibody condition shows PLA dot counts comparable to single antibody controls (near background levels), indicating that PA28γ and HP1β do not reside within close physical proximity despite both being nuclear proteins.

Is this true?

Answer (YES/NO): NO